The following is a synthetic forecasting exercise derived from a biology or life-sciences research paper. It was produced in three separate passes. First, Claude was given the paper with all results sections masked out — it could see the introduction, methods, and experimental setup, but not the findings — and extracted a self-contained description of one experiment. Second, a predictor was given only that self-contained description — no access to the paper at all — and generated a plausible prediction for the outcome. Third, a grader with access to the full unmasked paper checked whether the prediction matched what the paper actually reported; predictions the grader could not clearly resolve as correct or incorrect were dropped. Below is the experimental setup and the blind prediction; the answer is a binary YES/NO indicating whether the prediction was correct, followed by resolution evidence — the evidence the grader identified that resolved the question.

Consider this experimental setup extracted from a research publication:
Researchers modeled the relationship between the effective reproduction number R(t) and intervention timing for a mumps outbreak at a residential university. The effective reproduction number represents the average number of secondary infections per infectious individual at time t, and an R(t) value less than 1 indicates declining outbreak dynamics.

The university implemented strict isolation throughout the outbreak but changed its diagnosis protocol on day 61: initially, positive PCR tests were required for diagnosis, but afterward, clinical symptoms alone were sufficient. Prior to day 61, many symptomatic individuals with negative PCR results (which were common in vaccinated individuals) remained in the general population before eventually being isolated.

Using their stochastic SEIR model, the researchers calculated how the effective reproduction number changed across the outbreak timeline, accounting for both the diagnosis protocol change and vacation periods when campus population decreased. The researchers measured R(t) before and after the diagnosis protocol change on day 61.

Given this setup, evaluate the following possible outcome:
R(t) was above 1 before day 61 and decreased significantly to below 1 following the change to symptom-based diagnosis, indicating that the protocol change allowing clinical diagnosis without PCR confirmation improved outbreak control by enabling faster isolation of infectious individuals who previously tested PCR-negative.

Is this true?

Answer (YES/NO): YES